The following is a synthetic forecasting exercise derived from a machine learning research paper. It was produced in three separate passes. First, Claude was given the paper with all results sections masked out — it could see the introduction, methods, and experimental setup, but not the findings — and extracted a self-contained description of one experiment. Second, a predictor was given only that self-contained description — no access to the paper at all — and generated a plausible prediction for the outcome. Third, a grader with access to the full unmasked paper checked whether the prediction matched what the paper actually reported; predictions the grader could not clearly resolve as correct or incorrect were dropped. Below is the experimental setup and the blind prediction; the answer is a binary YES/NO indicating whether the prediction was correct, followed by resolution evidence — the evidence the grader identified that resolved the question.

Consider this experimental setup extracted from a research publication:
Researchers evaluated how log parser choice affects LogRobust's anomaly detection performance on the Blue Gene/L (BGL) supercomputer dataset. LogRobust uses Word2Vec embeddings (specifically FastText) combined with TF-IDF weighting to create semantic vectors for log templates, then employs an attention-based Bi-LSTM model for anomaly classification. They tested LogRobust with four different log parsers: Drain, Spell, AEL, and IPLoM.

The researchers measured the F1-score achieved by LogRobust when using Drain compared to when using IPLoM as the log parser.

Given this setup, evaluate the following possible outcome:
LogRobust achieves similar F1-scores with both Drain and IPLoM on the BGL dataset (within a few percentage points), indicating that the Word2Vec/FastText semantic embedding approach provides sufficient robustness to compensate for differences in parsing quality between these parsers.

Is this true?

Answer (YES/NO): NO